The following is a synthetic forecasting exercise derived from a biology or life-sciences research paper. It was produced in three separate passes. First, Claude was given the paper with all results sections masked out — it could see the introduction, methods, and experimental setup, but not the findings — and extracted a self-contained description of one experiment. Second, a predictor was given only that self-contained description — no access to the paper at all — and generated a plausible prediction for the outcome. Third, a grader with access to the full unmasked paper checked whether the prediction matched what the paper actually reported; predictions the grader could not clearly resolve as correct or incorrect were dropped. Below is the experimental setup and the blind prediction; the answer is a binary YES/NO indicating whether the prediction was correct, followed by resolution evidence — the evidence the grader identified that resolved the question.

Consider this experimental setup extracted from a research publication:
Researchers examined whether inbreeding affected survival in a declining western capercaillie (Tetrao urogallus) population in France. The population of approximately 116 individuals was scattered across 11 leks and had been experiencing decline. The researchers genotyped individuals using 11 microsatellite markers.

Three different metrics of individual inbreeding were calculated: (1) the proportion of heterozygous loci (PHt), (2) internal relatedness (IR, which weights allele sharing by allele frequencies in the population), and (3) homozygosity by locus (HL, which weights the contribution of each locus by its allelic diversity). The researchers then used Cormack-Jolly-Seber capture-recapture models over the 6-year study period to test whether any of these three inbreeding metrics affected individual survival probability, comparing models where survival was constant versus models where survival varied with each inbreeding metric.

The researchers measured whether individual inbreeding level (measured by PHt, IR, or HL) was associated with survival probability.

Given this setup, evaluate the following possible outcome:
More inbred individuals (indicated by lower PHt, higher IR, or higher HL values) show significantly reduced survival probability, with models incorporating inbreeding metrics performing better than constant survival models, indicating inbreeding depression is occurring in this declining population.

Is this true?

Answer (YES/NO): NO